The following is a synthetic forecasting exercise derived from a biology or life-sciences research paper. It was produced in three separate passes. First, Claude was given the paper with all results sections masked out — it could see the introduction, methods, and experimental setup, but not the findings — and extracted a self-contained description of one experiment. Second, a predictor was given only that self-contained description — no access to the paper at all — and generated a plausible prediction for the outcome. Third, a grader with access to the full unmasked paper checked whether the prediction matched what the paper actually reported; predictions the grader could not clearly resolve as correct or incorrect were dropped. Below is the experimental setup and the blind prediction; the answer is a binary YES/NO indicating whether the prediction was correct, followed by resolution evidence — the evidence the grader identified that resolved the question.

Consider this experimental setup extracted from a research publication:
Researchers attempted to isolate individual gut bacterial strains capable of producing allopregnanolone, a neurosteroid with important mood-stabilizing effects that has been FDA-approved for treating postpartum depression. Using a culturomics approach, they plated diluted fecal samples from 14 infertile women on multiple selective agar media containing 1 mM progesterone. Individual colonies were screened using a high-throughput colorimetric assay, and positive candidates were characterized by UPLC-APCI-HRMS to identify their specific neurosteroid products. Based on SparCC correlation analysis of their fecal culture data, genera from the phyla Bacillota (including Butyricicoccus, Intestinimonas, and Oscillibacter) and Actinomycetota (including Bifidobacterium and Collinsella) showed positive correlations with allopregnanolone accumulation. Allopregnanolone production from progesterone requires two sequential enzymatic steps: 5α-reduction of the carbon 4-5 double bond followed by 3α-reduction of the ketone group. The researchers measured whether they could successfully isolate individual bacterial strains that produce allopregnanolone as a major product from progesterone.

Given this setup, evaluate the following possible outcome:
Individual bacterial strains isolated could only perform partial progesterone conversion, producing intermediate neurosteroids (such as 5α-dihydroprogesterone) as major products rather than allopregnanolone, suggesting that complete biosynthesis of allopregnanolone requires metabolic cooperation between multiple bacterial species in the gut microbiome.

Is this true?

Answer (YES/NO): NO